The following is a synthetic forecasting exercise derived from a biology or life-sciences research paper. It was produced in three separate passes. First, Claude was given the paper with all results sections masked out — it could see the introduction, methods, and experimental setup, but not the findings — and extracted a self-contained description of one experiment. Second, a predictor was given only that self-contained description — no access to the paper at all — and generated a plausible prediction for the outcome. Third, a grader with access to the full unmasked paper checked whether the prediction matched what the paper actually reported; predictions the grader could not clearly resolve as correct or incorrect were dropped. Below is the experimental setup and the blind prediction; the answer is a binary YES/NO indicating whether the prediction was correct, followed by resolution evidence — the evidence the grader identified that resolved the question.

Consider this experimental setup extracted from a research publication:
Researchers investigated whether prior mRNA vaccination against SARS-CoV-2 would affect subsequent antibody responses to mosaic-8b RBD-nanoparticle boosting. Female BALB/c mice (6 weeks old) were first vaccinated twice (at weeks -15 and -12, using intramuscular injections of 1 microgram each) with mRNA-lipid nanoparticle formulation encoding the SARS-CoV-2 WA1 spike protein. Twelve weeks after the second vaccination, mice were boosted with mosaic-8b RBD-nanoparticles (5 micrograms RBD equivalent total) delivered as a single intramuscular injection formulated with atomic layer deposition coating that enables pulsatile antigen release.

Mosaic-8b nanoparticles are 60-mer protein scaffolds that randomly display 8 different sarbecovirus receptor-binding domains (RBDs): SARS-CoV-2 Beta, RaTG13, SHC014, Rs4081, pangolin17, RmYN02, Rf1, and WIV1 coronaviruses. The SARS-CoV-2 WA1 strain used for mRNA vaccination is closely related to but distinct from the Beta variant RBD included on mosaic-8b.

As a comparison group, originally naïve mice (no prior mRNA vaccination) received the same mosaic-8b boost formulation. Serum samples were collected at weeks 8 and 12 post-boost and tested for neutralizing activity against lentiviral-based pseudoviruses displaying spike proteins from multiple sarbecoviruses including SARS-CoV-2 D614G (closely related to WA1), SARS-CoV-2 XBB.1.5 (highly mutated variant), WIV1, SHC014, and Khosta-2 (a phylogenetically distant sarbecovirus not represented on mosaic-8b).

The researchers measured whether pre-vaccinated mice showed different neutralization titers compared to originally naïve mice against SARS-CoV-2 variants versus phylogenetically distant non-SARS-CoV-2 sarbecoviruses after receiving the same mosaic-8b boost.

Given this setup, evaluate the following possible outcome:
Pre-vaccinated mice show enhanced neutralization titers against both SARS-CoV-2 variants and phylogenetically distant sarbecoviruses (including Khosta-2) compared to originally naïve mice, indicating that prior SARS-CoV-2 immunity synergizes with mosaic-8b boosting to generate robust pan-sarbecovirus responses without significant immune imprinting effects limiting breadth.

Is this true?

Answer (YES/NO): YES